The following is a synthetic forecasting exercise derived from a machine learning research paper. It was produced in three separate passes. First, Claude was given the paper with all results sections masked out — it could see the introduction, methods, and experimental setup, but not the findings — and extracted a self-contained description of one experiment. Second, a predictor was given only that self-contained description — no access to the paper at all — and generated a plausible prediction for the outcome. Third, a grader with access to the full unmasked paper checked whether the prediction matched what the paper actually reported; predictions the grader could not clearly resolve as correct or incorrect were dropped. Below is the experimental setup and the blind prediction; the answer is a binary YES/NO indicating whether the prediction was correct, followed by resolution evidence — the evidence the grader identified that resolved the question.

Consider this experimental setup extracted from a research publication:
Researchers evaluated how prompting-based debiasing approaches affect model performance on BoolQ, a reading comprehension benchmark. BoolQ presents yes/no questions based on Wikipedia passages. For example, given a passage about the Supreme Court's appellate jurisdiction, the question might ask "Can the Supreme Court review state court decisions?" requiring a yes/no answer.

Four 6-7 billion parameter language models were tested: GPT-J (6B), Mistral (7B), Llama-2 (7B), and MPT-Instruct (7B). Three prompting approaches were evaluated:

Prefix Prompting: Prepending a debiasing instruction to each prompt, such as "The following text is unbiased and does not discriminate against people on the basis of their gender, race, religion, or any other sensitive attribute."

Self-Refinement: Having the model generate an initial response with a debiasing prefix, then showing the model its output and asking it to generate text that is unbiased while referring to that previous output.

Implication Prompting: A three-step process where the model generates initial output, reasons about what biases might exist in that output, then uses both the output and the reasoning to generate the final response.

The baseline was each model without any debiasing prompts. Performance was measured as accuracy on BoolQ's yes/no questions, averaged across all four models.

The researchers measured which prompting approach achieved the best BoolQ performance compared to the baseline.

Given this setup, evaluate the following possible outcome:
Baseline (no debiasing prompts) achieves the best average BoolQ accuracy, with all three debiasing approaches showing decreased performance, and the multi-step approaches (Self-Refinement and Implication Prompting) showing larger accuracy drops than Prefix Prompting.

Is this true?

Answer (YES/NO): NO